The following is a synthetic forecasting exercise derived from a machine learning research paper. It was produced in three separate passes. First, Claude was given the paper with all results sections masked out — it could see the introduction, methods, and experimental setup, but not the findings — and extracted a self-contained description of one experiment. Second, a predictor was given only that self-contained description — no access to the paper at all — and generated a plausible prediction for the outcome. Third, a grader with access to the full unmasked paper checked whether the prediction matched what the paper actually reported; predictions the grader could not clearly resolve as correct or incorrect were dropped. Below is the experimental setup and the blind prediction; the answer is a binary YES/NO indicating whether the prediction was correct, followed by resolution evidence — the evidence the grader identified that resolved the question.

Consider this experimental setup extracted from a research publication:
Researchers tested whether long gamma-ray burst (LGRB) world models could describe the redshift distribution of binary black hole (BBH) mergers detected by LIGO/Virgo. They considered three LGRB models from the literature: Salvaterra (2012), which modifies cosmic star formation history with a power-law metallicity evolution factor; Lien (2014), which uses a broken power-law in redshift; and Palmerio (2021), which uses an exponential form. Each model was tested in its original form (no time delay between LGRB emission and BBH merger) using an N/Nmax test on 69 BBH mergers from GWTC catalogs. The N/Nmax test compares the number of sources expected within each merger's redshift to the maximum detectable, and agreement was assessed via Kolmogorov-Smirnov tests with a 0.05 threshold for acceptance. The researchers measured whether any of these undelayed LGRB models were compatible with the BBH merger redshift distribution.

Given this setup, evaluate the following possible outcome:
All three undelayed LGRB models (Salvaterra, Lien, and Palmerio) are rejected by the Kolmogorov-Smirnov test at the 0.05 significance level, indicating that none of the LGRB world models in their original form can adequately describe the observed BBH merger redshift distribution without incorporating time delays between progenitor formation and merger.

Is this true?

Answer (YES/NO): YES